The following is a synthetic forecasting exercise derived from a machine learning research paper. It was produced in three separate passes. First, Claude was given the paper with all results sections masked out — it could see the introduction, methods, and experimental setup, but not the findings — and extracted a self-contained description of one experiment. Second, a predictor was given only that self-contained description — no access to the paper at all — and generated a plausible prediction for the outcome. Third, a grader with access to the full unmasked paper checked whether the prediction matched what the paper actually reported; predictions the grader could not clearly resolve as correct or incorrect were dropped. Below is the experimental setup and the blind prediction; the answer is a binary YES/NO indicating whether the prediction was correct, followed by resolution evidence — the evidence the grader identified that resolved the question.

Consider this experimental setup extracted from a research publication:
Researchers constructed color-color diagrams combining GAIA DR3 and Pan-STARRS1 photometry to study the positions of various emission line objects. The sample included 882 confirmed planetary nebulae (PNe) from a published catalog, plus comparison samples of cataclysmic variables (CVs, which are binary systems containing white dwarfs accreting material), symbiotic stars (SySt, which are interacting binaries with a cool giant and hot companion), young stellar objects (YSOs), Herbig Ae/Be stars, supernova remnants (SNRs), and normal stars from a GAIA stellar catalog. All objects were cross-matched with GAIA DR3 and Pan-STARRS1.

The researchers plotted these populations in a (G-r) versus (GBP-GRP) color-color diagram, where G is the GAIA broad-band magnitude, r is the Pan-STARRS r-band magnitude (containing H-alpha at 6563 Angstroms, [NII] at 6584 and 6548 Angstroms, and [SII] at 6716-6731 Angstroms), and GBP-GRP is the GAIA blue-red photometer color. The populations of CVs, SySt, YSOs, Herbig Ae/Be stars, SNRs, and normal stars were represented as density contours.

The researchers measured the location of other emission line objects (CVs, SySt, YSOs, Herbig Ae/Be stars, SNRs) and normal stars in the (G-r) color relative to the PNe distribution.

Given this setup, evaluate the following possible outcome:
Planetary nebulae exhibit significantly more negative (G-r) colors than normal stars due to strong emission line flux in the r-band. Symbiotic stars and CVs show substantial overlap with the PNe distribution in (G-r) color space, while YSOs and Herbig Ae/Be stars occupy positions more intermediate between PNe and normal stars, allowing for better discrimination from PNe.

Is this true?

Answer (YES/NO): NO